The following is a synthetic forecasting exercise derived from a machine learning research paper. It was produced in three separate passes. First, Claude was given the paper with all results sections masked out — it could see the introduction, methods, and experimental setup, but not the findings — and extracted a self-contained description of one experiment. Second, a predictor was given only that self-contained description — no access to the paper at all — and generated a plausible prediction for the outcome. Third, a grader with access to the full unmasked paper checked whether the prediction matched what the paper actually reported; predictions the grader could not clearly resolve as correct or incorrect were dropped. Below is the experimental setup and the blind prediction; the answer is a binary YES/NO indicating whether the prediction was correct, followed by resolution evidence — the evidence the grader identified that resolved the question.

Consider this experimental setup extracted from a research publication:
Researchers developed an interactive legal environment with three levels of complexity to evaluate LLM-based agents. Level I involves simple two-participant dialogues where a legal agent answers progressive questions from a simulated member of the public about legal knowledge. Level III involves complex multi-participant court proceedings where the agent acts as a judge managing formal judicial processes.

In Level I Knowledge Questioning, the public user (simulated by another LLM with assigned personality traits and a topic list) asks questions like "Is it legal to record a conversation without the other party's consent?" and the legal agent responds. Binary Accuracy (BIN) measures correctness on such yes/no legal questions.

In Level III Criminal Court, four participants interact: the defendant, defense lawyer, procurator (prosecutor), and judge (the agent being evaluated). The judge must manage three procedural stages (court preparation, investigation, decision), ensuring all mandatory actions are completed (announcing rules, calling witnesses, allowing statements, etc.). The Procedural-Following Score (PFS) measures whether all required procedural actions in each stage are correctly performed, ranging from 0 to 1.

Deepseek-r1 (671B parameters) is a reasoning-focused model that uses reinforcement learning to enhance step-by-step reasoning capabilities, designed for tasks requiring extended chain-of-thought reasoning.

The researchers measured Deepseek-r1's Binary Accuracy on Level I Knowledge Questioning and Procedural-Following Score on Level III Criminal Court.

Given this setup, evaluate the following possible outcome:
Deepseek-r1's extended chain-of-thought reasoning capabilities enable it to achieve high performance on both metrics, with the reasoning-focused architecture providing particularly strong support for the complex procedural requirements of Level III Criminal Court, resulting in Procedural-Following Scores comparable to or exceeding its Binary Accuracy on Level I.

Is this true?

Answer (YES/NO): NO